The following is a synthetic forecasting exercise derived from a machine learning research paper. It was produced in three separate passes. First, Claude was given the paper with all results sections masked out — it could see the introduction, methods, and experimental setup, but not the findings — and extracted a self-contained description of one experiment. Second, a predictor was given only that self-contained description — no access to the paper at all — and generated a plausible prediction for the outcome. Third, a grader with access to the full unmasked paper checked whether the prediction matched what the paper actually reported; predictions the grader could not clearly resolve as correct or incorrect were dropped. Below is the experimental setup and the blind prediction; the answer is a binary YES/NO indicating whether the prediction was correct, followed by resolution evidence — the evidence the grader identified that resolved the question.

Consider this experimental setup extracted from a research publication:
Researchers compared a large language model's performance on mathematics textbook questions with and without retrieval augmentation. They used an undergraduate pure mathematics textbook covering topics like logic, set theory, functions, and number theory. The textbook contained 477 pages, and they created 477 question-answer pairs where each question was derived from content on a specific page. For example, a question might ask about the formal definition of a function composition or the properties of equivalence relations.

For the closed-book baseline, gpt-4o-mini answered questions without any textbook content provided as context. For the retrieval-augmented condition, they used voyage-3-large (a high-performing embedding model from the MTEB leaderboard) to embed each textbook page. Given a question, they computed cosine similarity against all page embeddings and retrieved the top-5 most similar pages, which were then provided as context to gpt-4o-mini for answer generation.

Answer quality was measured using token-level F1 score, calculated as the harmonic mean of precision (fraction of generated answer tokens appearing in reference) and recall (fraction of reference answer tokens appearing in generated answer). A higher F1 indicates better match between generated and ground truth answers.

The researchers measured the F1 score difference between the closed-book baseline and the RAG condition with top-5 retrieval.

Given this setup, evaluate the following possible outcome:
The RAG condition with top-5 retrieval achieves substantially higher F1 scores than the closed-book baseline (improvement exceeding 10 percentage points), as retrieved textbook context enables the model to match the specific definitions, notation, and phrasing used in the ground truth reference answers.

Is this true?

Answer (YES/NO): NO